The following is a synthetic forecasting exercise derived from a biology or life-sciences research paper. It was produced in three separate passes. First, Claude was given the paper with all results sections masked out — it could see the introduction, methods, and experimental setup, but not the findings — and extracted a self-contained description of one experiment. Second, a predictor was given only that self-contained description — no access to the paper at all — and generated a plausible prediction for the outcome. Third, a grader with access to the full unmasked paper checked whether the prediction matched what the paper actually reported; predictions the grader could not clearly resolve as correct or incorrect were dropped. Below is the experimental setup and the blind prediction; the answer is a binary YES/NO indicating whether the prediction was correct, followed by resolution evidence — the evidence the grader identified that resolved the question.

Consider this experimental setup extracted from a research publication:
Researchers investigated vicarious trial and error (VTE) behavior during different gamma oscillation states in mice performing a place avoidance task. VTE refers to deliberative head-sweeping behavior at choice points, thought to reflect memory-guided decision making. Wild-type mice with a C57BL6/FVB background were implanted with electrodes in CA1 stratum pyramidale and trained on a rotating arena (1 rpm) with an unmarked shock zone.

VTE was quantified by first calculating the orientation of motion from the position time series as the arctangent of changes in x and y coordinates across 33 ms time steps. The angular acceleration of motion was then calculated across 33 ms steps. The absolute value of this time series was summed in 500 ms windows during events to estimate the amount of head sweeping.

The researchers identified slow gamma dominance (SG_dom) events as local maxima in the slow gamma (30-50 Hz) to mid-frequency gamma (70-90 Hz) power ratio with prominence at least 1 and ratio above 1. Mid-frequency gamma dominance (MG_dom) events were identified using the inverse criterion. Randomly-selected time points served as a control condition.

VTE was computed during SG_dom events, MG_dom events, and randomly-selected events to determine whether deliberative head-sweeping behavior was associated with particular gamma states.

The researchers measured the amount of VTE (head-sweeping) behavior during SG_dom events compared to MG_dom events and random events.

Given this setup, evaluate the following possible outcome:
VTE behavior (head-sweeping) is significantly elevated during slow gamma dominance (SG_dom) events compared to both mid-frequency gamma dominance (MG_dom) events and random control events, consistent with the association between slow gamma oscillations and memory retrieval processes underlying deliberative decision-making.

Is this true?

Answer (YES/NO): NO